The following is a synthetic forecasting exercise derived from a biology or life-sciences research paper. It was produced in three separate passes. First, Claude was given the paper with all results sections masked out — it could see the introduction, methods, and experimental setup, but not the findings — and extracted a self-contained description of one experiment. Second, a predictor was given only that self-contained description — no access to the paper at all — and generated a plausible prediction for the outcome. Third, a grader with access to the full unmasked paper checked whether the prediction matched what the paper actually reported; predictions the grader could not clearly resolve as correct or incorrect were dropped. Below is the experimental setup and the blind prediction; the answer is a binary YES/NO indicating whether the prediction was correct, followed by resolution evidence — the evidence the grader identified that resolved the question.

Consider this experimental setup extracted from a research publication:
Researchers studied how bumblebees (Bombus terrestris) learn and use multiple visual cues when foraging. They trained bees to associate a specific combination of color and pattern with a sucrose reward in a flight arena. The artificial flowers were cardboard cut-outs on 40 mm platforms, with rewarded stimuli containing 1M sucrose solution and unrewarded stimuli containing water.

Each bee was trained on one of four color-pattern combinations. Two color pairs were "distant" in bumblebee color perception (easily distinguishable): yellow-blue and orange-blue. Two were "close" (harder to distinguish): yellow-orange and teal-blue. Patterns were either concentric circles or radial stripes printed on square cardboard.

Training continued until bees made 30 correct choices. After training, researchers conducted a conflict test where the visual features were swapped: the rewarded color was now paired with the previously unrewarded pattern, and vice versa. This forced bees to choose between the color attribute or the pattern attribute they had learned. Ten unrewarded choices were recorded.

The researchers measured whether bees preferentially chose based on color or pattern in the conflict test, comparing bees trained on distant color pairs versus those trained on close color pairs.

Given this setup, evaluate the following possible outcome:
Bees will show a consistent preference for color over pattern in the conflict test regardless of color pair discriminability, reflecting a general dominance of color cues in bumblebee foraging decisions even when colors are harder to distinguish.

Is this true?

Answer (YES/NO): NO